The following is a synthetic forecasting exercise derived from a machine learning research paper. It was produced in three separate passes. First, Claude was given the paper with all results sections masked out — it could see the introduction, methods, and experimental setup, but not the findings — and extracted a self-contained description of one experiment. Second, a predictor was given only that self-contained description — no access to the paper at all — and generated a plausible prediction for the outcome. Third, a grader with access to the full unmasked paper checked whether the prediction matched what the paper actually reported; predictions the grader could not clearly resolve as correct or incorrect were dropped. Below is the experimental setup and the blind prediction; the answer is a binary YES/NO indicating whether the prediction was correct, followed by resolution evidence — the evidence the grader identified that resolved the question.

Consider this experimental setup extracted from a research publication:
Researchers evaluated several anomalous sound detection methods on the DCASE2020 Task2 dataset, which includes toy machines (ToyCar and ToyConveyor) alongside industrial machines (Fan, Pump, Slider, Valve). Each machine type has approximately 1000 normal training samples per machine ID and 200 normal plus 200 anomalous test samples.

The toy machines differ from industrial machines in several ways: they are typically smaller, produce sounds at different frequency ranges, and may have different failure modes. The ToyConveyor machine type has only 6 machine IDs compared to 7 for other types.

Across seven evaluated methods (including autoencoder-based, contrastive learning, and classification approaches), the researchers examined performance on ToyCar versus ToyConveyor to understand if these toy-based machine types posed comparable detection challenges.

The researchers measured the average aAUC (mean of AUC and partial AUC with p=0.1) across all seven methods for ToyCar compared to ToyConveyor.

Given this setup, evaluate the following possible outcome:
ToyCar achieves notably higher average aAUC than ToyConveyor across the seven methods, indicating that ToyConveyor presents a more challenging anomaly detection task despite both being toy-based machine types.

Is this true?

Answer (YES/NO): YES